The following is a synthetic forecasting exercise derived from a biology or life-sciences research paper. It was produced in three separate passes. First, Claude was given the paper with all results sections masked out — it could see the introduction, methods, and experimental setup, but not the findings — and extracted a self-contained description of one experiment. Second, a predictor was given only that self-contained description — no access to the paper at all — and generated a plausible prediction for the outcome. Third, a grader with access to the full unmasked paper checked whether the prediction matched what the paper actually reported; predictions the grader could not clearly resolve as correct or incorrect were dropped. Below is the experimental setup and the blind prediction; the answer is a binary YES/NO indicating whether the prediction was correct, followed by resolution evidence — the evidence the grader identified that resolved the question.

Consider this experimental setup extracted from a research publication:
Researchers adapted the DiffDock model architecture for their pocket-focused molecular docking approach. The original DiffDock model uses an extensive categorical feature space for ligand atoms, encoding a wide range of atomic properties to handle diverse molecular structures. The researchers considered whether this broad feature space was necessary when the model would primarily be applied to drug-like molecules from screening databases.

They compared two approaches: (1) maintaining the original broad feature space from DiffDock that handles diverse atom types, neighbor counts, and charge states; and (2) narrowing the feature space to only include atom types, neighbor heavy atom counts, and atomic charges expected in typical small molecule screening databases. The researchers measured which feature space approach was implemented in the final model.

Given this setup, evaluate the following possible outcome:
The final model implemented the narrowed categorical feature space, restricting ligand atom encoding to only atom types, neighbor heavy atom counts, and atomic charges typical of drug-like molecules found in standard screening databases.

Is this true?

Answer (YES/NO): YES